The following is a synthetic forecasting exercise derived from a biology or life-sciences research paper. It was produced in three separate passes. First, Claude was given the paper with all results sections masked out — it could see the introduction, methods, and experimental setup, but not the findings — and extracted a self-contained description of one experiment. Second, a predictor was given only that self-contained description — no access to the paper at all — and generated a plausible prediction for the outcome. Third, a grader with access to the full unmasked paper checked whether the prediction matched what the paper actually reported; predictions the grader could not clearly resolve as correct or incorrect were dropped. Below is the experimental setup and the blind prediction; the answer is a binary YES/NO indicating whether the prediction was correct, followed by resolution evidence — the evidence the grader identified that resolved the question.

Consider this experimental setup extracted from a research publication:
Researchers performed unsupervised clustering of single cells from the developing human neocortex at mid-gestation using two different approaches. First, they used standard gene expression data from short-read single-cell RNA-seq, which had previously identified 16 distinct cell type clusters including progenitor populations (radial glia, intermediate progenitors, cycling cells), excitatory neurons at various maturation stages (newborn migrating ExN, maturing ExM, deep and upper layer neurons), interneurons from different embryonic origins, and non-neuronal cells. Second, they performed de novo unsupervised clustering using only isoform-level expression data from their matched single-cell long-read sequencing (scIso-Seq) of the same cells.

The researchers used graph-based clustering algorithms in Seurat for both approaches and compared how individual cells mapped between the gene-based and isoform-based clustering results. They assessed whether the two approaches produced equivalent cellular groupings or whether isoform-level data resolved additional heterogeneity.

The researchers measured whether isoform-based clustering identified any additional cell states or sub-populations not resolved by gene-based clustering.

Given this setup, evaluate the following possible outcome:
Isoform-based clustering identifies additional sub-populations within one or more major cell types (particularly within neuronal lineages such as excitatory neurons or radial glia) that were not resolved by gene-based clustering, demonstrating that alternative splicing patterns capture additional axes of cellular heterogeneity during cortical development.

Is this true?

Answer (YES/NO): YES